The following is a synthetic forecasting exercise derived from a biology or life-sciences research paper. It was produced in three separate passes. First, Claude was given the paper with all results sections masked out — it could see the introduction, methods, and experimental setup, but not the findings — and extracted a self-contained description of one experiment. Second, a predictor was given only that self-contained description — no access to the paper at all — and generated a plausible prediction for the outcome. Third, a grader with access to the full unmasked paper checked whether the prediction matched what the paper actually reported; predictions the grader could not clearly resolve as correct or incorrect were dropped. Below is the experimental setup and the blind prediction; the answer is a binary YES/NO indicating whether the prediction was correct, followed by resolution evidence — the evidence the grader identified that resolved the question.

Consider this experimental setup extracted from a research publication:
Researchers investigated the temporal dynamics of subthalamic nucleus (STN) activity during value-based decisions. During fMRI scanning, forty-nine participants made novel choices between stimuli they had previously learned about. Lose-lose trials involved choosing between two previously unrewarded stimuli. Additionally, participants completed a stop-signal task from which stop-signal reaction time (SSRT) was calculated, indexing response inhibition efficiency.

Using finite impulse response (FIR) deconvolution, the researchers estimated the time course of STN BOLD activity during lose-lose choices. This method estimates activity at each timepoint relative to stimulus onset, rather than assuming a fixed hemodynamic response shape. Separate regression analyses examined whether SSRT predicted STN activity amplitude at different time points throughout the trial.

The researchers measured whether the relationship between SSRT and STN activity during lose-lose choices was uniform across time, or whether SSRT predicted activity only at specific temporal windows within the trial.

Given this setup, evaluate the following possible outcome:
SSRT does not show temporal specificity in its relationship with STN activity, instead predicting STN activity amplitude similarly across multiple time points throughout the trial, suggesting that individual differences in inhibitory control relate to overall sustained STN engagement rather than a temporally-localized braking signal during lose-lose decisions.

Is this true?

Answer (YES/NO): NO